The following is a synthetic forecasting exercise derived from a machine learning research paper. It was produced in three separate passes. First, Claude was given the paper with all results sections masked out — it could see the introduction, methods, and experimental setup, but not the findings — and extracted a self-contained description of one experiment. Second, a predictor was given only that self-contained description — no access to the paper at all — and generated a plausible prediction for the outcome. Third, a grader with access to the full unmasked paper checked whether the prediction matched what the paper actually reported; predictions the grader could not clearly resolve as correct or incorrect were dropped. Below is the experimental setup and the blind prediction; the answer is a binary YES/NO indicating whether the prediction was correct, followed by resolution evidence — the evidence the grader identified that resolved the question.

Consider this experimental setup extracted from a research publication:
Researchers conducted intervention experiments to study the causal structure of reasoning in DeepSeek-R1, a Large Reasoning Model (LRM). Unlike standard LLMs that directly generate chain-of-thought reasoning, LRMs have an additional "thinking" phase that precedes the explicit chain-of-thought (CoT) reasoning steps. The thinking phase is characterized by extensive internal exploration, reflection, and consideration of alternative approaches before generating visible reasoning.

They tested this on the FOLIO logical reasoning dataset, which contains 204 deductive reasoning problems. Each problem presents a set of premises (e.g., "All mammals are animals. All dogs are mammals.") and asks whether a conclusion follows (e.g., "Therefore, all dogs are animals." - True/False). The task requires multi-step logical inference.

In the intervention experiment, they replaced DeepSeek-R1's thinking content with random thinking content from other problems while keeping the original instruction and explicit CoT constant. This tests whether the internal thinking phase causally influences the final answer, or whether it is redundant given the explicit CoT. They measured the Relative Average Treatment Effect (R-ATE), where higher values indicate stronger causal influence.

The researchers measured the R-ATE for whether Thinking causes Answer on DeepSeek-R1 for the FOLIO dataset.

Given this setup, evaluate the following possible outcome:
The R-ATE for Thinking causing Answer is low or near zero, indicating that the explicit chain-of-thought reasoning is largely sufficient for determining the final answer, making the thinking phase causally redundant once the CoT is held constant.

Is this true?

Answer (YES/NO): YES